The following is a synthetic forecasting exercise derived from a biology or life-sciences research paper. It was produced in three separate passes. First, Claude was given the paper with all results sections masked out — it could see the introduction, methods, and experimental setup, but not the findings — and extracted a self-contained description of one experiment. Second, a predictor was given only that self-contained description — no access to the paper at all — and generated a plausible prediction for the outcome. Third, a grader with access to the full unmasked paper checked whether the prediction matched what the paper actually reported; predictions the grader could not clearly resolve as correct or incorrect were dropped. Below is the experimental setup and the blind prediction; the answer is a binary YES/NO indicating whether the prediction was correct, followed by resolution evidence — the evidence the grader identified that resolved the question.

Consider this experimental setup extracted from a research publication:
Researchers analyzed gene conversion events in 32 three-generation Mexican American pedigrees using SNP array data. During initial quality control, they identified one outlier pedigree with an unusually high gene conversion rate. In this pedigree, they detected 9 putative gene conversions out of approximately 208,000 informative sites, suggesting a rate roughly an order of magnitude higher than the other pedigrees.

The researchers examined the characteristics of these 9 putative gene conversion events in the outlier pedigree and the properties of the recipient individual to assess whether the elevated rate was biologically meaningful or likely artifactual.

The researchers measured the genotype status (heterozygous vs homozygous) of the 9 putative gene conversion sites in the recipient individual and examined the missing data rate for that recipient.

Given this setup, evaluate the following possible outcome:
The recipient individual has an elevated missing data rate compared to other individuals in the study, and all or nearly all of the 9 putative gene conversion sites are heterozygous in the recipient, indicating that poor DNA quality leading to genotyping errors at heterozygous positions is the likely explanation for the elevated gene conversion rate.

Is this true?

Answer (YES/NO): NO